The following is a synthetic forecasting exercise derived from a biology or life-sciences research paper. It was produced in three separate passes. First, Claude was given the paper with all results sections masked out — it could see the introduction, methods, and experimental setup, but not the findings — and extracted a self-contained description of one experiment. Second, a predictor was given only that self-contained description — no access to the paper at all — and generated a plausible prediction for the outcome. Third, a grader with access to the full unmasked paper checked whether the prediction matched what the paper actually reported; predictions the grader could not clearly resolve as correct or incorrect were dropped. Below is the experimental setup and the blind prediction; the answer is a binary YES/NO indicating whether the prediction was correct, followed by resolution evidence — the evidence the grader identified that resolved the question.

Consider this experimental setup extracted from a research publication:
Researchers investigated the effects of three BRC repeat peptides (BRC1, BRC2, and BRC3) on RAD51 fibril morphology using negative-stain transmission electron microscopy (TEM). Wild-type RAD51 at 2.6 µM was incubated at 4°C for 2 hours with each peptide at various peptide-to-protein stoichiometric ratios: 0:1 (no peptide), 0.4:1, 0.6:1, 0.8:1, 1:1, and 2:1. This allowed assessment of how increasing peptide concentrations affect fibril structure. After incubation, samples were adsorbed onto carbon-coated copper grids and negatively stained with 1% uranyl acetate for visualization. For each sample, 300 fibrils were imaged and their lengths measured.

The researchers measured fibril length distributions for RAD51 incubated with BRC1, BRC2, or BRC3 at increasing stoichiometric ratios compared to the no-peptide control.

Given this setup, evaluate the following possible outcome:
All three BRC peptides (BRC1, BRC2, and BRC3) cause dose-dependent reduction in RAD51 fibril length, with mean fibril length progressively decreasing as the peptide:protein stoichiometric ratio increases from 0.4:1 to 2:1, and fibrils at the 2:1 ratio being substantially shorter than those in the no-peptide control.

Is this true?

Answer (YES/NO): YES